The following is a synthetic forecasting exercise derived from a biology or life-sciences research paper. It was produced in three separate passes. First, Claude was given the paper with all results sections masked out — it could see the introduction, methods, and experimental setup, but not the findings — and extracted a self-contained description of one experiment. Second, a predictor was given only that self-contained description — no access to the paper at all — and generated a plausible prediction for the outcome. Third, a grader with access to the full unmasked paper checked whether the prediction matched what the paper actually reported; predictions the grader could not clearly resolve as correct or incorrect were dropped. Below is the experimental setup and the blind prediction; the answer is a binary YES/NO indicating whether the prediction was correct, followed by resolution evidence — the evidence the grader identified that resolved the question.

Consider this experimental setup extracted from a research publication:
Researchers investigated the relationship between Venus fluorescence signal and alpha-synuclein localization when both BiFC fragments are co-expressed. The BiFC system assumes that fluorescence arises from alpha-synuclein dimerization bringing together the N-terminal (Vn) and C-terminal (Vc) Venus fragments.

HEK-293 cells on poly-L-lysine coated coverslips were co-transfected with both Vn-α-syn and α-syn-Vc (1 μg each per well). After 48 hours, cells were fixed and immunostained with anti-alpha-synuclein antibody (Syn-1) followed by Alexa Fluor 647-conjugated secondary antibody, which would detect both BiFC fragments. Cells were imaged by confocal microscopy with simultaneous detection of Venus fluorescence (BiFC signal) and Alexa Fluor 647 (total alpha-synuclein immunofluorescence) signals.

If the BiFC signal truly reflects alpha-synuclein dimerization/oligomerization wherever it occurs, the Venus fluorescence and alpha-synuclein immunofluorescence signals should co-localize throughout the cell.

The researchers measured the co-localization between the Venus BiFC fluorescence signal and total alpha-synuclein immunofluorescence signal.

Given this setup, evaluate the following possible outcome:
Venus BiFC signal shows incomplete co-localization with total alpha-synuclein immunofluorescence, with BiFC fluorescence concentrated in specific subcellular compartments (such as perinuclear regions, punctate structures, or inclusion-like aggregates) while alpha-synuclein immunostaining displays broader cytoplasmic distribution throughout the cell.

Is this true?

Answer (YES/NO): NO